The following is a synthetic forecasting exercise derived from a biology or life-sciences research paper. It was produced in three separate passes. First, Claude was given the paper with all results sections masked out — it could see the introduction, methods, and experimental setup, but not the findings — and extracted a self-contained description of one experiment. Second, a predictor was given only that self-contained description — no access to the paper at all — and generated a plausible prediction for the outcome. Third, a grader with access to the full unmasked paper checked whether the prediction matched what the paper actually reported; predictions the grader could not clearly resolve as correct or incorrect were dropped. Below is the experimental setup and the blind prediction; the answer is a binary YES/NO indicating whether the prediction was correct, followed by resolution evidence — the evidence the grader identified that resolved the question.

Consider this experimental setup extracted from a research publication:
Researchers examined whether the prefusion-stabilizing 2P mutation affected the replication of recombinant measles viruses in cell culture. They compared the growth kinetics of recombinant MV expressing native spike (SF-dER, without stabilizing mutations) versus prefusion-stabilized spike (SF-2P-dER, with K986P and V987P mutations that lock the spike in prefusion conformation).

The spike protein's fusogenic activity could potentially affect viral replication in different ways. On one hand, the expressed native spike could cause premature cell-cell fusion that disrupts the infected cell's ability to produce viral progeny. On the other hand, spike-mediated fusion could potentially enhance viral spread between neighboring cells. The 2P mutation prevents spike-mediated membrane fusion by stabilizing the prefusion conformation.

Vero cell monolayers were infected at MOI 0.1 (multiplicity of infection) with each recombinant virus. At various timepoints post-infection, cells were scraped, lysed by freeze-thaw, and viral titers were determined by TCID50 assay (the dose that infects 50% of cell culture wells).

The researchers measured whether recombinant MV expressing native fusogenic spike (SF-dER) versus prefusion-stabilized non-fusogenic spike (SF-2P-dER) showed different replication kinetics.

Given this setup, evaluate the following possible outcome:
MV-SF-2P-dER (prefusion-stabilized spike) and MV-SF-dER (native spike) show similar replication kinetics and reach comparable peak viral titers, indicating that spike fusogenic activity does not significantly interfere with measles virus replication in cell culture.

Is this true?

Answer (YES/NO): YES